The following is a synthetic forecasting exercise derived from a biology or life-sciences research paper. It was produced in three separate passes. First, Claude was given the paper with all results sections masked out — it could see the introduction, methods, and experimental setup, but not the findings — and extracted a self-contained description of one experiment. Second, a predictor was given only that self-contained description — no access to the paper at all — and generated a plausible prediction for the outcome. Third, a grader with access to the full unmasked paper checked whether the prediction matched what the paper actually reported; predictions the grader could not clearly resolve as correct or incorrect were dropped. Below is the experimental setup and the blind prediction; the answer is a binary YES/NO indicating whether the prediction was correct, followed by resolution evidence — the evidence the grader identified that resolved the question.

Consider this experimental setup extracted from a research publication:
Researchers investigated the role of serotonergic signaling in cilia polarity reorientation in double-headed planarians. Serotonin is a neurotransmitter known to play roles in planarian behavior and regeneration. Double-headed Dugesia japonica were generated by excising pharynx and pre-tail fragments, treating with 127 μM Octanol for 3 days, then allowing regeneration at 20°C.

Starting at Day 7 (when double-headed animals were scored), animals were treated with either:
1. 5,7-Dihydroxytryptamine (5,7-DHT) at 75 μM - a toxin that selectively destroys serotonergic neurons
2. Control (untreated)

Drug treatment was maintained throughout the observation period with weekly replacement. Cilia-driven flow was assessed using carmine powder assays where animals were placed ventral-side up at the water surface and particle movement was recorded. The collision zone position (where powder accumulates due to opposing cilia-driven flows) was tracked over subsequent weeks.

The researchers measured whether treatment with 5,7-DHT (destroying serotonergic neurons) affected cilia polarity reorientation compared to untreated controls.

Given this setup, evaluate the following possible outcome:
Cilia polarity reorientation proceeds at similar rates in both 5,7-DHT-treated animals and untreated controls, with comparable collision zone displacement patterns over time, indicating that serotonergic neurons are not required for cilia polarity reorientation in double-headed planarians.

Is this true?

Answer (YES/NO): YES